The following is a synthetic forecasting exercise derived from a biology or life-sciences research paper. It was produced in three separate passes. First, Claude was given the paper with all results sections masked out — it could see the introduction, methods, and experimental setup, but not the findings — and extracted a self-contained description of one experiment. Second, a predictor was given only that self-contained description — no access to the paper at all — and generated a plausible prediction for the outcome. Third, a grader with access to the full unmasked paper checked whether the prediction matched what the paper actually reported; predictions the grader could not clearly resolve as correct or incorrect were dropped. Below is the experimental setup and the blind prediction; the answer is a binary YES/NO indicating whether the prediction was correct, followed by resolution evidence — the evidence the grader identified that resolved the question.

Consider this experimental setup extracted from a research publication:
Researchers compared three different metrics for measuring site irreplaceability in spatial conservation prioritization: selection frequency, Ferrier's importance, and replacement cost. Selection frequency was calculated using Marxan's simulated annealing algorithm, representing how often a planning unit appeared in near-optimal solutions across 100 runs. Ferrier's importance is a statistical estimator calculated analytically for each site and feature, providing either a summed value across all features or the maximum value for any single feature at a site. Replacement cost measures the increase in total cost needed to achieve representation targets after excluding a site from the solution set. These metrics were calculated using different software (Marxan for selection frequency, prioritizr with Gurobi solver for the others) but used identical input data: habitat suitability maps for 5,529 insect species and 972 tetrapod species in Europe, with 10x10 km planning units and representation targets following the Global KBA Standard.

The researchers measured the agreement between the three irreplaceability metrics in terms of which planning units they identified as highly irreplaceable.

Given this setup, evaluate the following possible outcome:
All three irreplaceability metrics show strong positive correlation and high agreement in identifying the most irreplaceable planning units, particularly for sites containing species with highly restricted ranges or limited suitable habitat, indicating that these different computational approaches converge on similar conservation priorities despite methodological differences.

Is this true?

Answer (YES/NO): NO